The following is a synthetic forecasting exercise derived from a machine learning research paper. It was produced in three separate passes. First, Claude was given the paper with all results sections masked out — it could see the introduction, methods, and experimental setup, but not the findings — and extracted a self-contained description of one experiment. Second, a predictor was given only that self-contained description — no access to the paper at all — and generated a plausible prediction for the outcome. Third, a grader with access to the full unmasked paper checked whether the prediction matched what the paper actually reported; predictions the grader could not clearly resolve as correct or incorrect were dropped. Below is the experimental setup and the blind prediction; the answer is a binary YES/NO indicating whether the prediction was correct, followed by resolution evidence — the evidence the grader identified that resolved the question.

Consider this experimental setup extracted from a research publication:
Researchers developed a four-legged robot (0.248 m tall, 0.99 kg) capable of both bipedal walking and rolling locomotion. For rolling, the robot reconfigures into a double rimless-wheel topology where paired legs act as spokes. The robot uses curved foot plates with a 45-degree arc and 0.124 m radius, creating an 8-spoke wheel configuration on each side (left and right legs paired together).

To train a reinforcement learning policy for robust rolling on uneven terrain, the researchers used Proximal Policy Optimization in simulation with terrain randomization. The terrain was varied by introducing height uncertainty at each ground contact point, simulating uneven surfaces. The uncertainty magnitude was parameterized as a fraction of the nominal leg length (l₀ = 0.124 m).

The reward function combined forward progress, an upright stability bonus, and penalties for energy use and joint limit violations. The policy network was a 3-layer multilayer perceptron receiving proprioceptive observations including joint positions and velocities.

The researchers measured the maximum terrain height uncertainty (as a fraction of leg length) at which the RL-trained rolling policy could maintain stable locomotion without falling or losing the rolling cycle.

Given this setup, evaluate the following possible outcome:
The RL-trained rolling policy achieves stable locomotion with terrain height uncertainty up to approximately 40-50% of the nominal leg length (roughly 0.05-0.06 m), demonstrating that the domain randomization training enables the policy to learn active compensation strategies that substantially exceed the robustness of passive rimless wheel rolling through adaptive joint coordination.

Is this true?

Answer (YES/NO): NO